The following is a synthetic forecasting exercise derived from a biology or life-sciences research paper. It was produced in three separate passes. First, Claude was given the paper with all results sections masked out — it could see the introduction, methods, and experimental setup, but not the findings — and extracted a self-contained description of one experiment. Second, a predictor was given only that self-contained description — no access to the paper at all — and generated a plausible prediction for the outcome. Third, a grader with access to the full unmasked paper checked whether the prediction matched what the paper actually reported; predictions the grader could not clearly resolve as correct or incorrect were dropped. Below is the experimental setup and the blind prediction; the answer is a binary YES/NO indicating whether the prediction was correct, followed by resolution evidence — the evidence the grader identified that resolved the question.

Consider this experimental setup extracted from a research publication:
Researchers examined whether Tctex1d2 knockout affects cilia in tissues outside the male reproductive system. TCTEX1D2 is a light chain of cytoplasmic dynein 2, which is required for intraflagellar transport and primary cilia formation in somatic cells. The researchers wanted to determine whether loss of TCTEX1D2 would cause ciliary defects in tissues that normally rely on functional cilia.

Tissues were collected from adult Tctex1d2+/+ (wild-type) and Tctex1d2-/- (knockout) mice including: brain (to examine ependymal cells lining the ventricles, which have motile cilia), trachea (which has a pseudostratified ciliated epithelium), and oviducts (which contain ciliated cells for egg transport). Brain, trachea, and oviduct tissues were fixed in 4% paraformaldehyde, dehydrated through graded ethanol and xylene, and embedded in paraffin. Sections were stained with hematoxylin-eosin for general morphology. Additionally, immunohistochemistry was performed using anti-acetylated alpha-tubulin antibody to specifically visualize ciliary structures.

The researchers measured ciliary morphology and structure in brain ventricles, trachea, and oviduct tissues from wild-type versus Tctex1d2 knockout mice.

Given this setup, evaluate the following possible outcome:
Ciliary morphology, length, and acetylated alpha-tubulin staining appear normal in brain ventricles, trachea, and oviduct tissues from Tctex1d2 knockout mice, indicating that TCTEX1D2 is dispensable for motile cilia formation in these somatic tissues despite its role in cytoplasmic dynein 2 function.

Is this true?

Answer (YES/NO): YES